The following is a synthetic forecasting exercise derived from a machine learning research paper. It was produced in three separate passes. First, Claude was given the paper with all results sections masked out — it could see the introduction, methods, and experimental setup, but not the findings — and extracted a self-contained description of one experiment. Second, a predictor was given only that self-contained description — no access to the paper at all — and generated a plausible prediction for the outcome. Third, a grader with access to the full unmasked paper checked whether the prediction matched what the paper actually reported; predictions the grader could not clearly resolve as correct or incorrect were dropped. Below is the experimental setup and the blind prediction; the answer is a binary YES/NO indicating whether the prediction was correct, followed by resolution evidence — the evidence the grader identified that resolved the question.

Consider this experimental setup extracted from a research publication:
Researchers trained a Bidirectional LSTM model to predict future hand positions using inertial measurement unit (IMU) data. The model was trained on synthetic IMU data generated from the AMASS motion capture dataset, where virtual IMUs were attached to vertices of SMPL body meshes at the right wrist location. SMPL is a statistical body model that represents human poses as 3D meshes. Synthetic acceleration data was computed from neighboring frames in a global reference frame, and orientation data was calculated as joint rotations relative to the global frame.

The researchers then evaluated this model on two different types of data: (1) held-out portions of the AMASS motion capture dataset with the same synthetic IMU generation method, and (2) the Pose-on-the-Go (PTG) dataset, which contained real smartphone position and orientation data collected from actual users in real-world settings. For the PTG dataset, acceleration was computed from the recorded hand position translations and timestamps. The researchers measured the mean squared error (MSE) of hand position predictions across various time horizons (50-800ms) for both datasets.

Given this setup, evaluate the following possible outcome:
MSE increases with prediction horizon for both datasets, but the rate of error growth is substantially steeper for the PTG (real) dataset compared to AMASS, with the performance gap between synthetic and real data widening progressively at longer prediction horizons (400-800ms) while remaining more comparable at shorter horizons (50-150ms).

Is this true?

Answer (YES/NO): NO